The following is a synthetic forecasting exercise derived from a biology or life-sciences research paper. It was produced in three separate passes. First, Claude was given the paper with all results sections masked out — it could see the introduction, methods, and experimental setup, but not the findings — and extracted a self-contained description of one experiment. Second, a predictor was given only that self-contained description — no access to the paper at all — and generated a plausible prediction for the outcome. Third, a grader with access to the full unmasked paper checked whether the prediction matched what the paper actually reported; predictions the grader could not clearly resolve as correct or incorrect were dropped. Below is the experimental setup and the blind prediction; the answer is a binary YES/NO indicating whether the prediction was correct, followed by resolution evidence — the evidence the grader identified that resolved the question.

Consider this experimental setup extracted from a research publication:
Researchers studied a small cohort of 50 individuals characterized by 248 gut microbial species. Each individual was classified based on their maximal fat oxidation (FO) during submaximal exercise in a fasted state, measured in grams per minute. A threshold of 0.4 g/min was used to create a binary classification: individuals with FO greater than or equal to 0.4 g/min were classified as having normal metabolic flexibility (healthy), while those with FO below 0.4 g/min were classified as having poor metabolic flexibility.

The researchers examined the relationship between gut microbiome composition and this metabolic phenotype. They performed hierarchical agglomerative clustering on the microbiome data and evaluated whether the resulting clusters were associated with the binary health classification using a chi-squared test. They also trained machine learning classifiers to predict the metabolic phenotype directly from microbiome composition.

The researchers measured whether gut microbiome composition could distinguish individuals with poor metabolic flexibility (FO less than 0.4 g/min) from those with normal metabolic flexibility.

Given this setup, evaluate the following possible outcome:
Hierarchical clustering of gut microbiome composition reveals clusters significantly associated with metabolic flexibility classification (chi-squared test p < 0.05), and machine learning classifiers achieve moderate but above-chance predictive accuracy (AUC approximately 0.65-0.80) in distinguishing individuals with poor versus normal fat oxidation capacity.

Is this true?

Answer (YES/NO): YES